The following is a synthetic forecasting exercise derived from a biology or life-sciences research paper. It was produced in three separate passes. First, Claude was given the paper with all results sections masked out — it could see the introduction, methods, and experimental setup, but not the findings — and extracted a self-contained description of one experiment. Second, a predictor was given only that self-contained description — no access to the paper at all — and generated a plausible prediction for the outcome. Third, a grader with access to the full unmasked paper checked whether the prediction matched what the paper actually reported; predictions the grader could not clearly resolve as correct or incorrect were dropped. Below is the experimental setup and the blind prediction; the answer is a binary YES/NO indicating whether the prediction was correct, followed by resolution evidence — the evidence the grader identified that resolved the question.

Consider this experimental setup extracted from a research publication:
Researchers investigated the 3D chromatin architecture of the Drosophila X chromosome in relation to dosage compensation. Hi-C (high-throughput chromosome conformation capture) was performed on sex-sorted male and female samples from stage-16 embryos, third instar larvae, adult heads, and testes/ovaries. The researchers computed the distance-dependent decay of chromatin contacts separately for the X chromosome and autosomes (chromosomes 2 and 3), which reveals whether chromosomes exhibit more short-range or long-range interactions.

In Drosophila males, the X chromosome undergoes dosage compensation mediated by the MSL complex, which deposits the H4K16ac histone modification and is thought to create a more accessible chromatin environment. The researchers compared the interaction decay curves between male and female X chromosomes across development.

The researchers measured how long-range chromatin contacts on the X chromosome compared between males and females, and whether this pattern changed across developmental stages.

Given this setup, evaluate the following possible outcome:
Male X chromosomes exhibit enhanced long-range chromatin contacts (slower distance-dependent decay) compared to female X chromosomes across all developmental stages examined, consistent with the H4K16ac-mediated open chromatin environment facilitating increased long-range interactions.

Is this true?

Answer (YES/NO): YES